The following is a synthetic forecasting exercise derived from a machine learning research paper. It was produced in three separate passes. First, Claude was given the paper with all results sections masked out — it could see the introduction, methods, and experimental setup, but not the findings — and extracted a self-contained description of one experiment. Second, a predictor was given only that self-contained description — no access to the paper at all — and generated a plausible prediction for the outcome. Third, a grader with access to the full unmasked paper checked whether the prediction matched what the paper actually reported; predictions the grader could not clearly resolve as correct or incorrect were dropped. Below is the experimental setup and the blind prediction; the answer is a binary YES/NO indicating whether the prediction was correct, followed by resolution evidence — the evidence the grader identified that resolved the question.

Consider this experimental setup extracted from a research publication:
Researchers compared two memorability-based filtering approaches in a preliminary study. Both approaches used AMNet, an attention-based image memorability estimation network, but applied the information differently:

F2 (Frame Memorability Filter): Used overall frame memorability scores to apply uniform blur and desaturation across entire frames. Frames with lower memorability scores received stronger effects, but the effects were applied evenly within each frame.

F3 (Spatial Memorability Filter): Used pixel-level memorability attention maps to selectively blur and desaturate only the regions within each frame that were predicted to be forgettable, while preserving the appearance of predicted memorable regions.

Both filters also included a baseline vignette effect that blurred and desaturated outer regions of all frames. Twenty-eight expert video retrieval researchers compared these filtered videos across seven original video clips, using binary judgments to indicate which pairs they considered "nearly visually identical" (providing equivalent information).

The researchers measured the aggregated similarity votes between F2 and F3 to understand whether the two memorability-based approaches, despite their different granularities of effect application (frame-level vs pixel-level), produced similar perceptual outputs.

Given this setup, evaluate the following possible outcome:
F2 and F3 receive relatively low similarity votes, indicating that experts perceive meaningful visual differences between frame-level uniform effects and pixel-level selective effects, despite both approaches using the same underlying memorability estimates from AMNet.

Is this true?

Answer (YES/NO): NO